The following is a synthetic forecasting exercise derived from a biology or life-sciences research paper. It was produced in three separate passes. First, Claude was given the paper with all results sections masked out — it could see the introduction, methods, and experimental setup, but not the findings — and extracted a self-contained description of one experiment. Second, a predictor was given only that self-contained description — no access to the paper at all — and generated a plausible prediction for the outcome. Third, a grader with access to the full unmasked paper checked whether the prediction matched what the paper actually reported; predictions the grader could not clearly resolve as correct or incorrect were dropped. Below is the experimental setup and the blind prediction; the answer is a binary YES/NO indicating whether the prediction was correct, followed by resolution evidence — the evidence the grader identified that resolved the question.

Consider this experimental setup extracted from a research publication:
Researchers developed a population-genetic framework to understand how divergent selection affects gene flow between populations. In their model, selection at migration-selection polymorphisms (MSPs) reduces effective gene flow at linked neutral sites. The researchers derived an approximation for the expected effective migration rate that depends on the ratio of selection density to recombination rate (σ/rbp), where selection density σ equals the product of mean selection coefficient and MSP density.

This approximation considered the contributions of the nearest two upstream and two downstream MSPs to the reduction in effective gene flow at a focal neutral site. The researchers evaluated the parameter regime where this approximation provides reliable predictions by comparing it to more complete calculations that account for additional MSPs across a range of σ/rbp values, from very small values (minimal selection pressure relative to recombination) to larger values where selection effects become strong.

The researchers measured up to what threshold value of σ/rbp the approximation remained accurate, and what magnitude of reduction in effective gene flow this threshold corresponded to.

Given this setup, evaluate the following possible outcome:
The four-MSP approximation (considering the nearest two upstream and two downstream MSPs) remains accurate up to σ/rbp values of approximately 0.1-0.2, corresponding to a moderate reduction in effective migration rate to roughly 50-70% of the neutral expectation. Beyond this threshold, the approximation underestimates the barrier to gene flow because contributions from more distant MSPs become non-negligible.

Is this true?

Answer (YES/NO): NO